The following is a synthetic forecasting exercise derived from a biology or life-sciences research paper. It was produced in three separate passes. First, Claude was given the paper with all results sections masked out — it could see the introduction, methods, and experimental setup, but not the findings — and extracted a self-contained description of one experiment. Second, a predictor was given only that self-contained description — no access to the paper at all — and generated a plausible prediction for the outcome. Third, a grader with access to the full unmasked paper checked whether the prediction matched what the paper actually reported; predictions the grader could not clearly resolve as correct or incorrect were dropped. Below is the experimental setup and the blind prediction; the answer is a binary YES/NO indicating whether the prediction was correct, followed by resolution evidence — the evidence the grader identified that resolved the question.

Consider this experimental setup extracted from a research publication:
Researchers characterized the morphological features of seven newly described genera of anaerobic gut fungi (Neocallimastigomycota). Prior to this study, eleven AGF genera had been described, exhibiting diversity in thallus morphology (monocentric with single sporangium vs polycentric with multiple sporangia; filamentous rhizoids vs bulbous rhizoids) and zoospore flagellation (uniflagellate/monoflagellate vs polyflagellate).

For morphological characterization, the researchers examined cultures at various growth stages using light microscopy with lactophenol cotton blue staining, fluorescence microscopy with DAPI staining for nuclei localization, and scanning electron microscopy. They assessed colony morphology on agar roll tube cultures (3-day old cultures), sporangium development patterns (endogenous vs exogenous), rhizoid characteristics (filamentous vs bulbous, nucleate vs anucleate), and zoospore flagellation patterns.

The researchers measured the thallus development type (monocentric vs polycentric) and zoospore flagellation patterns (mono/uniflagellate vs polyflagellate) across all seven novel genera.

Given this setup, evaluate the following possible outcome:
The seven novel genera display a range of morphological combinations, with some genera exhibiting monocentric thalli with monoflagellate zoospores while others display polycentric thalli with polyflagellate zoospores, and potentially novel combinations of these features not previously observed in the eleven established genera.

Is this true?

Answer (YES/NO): NO